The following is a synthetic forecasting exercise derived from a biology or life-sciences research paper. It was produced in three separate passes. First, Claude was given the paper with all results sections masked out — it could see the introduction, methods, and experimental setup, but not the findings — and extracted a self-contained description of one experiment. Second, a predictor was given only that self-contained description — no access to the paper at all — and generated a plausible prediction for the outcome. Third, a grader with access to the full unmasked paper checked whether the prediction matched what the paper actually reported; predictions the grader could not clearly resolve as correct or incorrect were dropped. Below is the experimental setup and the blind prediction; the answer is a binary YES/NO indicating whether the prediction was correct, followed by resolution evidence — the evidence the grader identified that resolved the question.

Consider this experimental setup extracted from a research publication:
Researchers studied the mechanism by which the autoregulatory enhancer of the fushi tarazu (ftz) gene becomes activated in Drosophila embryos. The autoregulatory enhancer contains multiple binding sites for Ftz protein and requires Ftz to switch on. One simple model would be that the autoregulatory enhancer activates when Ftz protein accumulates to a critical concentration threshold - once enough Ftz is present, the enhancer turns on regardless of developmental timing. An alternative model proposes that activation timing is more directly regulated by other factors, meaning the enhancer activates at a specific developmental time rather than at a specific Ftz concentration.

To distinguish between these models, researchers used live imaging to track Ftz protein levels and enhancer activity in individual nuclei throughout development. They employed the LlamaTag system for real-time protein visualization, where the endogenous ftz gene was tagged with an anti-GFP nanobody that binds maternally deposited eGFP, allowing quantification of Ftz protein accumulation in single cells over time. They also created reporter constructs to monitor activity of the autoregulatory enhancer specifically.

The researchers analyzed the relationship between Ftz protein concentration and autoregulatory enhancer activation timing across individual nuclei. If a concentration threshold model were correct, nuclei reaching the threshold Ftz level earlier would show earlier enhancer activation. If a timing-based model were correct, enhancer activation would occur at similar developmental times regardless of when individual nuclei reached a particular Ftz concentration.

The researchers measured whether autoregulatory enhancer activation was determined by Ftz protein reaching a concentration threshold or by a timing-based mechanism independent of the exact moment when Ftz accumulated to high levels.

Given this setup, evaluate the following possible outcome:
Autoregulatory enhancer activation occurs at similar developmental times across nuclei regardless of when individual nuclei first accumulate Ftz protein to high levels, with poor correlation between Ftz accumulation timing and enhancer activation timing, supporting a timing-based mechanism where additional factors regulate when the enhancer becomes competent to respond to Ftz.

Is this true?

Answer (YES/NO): YES